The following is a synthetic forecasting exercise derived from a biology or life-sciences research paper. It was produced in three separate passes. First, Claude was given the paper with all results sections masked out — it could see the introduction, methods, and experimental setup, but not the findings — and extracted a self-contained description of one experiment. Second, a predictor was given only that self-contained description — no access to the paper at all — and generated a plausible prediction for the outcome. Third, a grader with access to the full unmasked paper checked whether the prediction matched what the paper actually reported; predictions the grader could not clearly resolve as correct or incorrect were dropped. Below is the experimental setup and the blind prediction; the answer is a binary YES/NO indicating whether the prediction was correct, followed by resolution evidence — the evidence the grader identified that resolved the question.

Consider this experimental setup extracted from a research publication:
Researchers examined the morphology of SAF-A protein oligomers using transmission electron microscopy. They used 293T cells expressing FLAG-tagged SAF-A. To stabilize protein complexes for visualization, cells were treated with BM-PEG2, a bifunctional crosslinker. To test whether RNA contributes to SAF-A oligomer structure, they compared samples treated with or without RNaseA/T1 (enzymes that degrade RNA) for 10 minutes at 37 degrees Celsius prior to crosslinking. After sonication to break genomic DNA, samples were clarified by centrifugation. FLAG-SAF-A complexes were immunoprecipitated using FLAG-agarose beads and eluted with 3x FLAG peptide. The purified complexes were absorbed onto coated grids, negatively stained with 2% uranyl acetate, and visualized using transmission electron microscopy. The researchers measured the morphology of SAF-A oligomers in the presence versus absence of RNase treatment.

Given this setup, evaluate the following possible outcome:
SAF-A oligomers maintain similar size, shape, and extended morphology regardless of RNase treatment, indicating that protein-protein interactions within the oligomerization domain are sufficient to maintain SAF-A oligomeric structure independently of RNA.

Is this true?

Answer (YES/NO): NO